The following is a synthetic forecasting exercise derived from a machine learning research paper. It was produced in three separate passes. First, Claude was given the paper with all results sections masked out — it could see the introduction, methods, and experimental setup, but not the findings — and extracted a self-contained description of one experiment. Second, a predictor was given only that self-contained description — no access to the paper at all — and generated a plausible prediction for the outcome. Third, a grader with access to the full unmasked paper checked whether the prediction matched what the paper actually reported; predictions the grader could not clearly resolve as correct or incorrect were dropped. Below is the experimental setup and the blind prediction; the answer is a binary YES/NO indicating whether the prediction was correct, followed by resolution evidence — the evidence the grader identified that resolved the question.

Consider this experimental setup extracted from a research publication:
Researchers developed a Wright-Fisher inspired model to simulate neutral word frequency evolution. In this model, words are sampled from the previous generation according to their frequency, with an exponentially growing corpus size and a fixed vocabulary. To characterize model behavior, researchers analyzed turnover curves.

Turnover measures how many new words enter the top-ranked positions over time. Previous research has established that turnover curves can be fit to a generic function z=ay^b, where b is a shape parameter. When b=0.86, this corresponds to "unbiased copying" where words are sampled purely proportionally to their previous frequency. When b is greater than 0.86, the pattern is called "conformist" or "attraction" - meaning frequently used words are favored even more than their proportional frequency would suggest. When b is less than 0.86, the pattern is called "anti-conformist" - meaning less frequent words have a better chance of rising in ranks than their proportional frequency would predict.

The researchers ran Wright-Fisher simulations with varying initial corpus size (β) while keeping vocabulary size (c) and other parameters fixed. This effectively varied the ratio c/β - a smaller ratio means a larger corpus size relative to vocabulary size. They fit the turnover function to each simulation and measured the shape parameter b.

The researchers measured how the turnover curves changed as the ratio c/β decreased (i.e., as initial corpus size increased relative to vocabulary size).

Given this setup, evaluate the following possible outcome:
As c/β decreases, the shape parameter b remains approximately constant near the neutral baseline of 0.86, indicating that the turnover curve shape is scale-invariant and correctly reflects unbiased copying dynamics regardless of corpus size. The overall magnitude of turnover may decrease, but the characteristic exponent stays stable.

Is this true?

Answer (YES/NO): NO